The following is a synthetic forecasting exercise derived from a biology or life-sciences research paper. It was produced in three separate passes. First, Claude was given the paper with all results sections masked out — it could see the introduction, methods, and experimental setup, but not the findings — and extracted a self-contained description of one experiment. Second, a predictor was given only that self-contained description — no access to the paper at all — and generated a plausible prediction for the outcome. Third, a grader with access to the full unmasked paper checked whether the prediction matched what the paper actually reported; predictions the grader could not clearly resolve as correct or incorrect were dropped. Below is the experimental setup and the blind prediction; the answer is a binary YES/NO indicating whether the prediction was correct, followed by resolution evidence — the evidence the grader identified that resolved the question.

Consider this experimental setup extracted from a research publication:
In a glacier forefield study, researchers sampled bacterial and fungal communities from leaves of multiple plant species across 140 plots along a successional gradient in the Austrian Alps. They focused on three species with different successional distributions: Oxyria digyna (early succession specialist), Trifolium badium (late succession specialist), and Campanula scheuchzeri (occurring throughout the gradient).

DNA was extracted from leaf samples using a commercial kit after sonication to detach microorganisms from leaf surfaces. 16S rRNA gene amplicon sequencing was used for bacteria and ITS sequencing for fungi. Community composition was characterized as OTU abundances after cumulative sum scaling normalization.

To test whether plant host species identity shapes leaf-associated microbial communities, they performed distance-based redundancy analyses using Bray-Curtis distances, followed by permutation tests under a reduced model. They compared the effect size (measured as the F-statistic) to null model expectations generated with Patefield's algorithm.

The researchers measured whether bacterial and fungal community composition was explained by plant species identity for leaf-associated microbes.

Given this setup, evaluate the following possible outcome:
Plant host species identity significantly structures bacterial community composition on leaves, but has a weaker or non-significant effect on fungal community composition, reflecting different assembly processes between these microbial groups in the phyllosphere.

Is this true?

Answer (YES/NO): NO